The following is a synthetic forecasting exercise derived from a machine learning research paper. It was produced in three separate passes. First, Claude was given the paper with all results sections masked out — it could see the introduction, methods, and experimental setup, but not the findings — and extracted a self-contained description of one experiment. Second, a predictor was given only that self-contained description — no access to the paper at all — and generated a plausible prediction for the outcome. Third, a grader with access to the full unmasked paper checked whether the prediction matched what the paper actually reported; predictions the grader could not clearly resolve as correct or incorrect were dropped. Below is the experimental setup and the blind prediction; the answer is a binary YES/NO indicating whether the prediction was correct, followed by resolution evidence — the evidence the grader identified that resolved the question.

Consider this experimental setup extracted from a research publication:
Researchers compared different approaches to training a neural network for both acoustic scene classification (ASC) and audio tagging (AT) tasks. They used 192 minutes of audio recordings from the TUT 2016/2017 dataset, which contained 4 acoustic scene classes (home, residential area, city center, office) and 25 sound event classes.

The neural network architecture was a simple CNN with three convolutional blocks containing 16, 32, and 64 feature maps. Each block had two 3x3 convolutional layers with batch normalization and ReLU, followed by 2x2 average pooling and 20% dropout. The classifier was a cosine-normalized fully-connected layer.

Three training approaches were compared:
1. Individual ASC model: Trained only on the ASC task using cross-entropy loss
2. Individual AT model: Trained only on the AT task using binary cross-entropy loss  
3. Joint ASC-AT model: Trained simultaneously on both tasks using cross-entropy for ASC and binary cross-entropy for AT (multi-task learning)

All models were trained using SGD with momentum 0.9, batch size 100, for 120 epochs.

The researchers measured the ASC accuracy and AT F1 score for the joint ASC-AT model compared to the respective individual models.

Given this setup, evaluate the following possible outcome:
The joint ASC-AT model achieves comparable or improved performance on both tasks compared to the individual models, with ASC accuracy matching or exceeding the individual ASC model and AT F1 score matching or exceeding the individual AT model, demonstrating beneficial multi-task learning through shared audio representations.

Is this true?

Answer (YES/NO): NO